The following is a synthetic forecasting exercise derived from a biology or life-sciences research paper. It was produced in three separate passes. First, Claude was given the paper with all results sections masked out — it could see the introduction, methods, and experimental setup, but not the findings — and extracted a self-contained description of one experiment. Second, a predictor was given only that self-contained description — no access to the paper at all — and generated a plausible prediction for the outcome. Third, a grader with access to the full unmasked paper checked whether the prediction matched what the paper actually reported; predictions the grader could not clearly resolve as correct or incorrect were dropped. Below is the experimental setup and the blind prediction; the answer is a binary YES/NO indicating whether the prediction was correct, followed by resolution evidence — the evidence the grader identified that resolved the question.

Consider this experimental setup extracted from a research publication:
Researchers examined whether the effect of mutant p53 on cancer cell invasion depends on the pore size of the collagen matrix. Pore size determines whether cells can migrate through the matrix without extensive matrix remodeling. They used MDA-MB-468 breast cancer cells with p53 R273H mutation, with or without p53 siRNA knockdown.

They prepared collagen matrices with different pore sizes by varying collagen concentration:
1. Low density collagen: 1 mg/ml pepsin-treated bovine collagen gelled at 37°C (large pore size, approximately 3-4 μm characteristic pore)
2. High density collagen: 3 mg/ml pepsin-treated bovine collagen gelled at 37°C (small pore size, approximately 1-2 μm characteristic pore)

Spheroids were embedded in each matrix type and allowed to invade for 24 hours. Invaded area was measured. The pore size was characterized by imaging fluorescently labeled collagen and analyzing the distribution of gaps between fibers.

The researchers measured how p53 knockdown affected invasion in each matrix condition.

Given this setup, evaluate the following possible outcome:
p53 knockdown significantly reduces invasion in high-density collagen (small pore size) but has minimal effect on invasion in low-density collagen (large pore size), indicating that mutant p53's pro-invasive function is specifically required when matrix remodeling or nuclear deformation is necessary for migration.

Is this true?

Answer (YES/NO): NO